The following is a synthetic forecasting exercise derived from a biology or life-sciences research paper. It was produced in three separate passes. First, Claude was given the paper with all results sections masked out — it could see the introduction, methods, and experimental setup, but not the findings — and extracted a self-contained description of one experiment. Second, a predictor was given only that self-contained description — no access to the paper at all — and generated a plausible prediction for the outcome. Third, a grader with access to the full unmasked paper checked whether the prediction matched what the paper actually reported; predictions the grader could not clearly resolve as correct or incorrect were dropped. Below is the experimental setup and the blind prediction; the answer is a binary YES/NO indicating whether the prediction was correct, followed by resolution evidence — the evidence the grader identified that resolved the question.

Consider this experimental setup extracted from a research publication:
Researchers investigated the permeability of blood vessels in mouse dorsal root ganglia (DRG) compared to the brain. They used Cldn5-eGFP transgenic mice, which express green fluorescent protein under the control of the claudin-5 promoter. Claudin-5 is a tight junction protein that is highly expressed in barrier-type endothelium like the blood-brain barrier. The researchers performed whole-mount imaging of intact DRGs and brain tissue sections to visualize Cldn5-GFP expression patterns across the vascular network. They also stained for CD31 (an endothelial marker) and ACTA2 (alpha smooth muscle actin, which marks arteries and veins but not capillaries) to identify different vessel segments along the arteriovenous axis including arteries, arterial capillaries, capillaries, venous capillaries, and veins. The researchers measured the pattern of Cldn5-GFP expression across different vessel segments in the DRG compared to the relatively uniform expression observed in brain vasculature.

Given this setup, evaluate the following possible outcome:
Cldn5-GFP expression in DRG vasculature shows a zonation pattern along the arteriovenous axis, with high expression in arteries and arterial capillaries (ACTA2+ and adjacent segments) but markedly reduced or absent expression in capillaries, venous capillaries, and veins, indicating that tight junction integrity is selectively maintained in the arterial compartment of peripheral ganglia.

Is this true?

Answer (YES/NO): NO